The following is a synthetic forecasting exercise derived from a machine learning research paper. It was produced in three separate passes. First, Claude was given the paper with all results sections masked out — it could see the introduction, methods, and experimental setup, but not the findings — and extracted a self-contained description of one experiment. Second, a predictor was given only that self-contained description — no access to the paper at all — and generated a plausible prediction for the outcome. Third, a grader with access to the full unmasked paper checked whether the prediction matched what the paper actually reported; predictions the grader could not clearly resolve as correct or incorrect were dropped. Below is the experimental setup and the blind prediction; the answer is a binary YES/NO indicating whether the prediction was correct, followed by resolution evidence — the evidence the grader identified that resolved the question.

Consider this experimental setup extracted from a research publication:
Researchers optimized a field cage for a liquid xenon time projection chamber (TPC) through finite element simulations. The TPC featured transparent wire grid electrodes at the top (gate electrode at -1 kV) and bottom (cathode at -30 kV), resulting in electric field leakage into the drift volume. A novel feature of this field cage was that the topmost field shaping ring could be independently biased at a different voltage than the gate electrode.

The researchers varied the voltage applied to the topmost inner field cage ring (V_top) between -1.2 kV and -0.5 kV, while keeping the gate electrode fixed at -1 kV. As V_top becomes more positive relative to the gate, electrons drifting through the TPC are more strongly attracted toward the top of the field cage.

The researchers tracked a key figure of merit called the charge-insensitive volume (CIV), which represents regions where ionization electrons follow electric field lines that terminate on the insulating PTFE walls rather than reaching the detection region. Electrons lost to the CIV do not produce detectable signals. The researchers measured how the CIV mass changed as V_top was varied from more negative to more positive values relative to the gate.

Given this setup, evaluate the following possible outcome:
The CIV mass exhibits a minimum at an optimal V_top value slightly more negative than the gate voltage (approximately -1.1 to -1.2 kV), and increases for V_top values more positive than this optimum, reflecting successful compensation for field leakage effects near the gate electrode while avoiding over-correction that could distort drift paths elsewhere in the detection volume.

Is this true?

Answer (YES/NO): NO